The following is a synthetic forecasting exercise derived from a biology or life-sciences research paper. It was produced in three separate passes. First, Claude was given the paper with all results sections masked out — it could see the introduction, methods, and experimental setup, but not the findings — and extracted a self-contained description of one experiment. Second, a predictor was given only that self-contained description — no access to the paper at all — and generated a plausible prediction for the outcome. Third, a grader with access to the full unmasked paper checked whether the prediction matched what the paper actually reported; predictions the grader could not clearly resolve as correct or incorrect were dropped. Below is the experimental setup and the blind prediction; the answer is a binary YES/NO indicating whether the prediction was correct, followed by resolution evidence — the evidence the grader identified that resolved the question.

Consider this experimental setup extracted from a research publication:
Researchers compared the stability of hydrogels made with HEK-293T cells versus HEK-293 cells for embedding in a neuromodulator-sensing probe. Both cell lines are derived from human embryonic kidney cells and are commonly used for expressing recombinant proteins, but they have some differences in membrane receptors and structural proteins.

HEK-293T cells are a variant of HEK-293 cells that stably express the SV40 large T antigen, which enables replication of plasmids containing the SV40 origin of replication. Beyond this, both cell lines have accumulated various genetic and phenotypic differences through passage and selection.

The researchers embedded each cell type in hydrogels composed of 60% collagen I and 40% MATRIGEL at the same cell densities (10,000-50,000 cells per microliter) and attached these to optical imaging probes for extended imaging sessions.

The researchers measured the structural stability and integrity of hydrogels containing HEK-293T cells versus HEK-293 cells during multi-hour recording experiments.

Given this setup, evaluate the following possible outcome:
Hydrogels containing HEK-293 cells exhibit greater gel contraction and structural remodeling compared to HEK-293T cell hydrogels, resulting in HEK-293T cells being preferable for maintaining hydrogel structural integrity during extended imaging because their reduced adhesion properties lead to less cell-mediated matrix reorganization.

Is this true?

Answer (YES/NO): NO